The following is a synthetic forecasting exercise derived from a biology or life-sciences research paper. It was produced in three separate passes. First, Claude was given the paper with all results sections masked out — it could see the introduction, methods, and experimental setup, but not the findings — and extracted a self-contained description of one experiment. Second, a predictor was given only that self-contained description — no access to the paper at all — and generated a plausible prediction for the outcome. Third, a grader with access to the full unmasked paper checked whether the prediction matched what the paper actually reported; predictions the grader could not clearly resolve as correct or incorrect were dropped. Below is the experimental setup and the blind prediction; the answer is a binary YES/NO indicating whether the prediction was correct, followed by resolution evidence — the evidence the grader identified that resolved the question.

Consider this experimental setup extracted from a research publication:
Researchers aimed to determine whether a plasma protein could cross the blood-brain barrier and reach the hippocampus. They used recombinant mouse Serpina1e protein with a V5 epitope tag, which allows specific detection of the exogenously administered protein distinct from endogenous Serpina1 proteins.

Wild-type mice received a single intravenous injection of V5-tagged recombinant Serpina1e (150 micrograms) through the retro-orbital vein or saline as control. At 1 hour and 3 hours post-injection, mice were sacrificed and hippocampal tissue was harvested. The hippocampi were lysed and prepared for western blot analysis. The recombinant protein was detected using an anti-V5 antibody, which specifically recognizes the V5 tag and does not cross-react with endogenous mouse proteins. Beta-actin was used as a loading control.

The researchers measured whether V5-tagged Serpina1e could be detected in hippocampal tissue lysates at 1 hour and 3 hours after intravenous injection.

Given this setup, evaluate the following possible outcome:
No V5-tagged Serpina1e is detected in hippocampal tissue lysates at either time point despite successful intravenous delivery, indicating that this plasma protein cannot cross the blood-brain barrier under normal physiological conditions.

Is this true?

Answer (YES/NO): NO